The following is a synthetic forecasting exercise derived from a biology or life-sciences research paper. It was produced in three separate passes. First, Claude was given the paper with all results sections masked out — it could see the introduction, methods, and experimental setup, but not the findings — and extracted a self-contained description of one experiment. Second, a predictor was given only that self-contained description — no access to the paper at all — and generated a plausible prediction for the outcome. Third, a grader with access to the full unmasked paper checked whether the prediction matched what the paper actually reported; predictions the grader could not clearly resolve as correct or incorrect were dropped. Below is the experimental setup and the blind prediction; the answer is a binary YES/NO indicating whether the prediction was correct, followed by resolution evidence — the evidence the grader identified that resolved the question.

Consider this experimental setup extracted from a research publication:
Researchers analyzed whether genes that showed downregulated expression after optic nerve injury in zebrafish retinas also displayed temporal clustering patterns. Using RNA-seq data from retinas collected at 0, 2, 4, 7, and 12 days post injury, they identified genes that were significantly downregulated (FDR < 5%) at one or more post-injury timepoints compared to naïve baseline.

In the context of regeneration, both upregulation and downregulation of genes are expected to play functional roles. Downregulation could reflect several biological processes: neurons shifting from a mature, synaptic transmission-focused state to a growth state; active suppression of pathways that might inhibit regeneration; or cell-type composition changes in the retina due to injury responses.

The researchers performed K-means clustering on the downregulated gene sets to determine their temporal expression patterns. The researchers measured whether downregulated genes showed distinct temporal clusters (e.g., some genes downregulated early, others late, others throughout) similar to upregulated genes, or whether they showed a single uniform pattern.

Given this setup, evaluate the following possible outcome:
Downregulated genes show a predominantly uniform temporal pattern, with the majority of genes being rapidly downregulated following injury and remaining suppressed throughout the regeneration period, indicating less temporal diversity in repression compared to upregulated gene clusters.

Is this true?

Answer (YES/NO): NO